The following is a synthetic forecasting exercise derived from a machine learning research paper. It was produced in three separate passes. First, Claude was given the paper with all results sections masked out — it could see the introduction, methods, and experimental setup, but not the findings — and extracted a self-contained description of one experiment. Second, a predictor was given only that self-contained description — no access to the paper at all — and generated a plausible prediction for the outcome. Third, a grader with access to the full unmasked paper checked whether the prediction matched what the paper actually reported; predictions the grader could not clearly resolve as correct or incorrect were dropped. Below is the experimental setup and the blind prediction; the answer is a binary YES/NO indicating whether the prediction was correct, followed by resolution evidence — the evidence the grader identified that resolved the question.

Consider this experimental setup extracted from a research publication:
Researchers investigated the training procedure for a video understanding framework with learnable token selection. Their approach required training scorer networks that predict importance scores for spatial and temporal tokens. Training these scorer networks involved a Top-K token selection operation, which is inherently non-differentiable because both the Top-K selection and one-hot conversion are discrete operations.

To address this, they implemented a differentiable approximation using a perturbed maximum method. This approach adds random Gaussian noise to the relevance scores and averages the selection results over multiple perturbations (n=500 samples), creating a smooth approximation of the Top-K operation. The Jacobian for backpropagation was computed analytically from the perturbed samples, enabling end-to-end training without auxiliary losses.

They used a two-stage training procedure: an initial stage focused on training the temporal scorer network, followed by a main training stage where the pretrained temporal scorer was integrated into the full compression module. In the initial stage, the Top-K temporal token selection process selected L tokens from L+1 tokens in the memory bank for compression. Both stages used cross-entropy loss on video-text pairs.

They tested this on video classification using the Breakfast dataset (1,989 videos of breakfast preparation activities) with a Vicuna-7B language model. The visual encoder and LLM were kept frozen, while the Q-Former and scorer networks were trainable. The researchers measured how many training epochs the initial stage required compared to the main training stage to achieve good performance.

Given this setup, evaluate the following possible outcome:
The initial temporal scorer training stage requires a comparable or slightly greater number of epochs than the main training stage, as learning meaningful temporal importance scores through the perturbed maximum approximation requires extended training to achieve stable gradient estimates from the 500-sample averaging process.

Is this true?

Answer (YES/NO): NO